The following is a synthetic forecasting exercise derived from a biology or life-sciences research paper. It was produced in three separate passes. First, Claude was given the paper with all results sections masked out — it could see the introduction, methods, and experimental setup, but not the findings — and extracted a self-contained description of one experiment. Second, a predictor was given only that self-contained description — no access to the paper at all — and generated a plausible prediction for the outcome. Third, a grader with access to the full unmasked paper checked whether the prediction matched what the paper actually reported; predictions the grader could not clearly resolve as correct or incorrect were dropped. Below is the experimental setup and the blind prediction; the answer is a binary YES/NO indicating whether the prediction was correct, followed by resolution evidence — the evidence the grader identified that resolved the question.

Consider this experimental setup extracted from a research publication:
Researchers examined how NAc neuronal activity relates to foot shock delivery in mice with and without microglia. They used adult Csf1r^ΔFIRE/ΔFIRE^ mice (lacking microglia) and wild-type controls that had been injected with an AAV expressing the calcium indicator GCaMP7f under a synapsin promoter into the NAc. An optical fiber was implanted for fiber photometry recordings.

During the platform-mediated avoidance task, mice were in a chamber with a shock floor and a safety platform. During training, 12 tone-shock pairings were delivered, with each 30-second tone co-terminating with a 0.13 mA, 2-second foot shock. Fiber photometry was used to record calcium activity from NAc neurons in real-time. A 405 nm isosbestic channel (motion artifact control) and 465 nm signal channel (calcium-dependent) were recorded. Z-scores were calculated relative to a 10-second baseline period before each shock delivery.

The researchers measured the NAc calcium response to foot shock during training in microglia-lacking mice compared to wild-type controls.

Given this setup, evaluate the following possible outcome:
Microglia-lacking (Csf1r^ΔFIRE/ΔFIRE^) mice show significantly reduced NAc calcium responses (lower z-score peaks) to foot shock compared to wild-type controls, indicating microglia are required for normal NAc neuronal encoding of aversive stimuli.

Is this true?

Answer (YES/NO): NO